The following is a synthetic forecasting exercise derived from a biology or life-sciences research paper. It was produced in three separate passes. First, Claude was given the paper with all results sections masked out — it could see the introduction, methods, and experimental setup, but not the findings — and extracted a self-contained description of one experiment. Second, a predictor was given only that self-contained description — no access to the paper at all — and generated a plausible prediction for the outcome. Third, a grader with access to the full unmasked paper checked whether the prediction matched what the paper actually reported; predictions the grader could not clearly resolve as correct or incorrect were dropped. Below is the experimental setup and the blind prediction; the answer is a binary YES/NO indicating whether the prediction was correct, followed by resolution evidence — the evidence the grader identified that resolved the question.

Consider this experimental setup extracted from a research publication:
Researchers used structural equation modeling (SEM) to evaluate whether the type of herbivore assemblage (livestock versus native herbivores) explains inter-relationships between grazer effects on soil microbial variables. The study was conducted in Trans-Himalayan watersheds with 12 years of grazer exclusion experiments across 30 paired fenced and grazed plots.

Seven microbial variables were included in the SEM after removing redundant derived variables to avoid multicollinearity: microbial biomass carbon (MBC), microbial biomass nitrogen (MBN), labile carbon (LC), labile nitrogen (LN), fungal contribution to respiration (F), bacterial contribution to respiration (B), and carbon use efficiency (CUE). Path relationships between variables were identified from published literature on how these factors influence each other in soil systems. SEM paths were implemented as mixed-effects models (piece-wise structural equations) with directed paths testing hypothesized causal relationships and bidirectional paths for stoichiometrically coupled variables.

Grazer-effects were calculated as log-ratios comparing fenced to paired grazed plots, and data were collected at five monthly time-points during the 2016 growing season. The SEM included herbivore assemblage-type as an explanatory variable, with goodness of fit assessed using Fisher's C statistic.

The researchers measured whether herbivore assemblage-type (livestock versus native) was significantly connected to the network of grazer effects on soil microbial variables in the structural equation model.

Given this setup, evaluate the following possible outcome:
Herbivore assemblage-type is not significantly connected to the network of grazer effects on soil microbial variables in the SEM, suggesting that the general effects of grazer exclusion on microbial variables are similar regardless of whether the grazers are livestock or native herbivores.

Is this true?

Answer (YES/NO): NO